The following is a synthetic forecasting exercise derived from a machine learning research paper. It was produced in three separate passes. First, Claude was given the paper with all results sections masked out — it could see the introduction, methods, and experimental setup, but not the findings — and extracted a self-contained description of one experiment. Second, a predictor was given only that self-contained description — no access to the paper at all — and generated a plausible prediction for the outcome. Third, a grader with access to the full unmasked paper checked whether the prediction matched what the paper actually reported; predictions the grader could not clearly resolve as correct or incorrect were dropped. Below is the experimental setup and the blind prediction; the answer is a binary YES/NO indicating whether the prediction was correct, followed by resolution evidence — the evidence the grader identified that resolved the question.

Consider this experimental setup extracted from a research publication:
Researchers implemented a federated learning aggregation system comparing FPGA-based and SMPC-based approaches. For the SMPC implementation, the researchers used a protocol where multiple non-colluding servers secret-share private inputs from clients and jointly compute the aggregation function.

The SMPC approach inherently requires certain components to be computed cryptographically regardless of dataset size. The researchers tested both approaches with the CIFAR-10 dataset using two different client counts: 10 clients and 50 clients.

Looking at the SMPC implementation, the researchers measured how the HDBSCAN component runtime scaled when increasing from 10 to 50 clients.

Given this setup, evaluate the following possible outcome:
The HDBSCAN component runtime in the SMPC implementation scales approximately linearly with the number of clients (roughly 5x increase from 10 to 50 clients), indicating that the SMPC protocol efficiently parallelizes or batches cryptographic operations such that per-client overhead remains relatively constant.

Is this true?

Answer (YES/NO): NO